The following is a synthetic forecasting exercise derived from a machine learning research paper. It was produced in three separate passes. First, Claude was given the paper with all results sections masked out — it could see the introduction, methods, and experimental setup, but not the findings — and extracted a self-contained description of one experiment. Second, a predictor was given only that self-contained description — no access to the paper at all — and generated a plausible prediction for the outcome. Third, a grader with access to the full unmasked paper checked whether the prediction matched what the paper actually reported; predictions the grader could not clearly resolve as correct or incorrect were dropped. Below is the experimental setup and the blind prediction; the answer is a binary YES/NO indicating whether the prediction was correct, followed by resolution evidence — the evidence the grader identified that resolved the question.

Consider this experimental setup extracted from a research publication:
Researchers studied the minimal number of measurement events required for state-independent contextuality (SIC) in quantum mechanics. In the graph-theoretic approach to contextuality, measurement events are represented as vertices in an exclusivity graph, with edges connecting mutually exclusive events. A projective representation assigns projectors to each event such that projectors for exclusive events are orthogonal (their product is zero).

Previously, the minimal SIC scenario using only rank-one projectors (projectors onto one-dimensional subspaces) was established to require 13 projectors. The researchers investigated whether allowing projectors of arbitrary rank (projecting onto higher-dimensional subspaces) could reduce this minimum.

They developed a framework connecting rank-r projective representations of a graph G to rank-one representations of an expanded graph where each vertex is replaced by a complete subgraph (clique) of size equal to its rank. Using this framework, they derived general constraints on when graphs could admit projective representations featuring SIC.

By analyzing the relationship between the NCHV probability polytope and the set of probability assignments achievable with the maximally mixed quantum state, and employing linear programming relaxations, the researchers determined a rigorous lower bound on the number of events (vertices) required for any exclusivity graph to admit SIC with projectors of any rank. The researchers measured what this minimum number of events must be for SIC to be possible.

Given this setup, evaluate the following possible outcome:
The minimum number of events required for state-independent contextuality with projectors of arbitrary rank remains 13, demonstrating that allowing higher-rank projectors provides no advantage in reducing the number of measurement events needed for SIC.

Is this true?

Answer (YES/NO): NO